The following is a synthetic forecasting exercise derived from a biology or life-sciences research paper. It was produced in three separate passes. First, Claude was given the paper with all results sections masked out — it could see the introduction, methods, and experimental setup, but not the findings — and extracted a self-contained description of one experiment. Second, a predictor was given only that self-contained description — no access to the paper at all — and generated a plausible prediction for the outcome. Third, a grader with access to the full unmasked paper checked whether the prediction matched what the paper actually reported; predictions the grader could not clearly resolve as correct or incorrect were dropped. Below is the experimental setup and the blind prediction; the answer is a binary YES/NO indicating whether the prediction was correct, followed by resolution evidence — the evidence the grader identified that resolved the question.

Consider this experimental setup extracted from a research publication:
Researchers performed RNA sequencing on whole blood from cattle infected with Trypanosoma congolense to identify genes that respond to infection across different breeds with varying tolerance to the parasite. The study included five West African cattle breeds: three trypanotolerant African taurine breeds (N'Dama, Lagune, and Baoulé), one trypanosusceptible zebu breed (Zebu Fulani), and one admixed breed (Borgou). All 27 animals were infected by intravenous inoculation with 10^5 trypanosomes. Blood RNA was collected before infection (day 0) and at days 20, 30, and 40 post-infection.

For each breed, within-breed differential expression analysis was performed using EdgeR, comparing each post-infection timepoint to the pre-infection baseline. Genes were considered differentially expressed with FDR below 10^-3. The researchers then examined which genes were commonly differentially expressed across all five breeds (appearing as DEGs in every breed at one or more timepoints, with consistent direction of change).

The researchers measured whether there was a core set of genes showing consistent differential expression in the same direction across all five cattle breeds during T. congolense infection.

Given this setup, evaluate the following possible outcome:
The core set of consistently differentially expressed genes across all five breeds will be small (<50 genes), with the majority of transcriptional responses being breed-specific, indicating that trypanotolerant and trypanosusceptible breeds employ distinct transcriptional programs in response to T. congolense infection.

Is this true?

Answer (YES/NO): NO